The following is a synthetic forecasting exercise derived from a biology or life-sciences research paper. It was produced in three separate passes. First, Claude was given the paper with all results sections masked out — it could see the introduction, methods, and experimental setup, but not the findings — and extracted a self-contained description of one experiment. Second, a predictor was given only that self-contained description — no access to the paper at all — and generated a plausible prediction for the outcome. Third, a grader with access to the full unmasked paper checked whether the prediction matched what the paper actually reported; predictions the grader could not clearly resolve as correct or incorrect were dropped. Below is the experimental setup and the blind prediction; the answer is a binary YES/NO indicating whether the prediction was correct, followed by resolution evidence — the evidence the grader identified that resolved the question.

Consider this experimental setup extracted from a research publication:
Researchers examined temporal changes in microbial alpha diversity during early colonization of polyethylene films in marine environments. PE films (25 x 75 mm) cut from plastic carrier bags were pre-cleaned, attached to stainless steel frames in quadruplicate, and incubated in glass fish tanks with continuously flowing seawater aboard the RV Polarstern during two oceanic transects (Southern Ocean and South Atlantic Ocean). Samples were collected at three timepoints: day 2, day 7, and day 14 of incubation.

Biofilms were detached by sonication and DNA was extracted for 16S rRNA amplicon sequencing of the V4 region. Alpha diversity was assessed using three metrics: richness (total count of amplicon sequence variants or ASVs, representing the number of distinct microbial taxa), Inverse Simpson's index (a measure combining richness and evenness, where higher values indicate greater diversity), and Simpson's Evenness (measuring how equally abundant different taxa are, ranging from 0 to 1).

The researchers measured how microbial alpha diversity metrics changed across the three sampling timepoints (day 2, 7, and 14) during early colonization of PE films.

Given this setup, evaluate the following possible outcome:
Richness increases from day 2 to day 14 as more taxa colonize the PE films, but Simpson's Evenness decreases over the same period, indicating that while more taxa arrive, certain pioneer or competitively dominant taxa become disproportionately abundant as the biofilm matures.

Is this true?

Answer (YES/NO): NO